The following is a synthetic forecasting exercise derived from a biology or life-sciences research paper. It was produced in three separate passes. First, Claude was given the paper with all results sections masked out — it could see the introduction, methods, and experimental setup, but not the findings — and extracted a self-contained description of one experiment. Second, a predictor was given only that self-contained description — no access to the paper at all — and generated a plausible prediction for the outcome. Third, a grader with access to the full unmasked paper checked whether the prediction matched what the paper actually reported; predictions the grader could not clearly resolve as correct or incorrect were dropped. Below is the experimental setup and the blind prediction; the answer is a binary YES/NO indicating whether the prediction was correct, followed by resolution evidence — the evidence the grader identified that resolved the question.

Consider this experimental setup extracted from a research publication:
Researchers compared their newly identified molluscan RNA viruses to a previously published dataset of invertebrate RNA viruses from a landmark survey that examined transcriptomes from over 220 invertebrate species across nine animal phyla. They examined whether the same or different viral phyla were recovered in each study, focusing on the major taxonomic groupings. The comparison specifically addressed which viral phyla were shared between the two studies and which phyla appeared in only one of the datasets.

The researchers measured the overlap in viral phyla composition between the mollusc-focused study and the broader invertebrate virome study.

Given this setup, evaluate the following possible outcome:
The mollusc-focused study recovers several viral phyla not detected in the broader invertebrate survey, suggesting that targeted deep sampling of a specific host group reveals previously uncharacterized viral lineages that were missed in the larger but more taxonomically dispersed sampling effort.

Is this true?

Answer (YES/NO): NO